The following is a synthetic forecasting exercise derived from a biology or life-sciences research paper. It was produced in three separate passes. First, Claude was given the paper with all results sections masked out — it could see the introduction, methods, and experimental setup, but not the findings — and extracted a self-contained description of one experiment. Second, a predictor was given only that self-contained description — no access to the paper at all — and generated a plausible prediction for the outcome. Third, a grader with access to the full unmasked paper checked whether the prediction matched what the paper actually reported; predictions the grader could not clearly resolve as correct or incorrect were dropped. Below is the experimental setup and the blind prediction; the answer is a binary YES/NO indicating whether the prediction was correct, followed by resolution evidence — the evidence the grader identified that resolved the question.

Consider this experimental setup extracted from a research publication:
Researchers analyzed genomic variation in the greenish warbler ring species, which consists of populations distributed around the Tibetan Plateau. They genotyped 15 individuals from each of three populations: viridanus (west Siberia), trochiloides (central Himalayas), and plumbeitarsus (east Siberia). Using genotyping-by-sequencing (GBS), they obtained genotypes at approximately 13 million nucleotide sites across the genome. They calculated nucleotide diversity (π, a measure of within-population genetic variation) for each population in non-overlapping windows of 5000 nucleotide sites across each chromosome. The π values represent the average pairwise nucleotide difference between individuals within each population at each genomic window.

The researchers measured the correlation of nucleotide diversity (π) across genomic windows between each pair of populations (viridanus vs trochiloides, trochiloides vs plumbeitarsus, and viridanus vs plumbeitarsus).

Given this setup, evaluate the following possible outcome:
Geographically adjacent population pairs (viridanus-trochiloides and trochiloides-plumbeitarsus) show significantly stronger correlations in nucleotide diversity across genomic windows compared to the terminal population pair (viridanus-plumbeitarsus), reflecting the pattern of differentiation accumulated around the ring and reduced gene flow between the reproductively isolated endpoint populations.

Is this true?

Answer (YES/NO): NO